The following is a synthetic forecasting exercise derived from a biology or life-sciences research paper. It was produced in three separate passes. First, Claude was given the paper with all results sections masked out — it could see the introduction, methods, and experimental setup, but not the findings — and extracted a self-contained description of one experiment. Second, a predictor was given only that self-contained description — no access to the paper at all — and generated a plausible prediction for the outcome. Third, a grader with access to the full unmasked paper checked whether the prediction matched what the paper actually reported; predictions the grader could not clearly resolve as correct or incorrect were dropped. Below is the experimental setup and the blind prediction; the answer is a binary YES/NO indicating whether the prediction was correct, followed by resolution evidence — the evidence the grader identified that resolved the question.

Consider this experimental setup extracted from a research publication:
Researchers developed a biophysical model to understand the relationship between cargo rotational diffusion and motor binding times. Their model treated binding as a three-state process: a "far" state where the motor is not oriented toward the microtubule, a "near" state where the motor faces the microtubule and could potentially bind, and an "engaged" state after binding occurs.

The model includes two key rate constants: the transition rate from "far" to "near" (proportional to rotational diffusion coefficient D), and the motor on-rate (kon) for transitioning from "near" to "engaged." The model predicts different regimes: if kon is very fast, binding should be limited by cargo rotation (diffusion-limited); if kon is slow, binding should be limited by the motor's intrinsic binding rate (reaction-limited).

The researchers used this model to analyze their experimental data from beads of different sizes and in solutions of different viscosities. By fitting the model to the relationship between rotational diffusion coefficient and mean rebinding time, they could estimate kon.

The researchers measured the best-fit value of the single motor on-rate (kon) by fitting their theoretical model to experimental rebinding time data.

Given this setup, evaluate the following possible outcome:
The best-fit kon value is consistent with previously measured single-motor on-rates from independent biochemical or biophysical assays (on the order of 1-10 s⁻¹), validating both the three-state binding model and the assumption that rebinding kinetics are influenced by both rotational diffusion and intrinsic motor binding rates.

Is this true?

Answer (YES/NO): NO